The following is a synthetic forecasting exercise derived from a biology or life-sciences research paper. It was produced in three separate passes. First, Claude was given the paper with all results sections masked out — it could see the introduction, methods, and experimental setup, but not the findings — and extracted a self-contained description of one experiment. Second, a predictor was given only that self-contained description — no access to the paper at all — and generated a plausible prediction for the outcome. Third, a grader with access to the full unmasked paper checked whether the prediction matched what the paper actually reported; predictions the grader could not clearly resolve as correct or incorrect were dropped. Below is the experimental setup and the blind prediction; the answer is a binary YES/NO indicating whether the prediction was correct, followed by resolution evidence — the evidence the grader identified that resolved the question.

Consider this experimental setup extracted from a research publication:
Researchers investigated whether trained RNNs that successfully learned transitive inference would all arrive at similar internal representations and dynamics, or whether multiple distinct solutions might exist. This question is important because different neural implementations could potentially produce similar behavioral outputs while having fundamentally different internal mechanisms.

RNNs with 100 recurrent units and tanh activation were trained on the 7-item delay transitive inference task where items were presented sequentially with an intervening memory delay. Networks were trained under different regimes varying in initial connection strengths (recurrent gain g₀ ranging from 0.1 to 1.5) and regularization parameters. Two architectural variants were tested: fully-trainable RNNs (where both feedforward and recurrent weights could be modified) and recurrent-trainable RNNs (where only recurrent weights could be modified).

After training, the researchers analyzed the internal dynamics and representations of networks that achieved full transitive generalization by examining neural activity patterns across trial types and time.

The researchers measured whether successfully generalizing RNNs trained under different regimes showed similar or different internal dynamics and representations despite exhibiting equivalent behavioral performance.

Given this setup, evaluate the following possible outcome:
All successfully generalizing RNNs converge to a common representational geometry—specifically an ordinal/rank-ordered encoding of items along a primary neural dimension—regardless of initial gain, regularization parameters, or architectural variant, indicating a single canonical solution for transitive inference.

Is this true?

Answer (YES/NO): NO